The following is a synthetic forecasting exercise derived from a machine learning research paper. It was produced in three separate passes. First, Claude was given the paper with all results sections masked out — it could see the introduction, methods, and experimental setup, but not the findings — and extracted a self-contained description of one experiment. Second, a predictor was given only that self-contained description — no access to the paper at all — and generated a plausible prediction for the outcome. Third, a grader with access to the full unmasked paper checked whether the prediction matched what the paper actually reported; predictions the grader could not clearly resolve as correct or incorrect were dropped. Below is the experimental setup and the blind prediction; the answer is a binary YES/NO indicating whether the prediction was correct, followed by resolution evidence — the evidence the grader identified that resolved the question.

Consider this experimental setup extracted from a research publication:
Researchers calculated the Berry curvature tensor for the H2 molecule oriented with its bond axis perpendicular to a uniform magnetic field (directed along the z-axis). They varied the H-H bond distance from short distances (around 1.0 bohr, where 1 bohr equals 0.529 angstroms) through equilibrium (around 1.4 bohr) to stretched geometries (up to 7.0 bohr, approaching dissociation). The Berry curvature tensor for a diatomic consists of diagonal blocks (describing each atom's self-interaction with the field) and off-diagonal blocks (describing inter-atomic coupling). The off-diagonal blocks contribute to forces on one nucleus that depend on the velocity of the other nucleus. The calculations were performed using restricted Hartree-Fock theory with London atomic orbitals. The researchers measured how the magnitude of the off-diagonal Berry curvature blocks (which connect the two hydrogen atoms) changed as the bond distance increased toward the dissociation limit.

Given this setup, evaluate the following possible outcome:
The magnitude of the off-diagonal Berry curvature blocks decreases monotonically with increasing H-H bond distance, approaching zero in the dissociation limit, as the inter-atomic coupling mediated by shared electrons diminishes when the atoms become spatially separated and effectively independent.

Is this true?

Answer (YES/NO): NO